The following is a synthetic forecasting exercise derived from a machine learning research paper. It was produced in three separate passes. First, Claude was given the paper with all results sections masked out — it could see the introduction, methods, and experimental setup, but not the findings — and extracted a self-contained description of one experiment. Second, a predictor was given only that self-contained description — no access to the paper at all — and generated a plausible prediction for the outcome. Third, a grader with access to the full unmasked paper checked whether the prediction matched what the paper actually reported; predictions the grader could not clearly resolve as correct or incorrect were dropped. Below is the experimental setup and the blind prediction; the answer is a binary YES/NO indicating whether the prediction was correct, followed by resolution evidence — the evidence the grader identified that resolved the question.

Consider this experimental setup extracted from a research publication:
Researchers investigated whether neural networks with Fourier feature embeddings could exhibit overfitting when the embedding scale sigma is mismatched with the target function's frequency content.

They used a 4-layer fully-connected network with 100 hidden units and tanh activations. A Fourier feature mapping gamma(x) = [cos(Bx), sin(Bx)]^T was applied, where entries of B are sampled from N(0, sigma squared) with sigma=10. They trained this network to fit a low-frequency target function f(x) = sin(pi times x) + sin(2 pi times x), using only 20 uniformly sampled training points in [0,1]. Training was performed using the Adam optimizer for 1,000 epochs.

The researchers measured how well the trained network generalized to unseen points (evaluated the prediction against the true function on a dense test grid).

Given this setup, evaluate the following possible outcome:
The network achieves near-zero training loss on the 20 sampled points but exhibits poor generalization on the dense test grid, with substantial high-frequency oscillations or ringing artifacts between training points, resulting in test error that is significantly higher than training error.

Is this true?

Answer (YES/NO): YES